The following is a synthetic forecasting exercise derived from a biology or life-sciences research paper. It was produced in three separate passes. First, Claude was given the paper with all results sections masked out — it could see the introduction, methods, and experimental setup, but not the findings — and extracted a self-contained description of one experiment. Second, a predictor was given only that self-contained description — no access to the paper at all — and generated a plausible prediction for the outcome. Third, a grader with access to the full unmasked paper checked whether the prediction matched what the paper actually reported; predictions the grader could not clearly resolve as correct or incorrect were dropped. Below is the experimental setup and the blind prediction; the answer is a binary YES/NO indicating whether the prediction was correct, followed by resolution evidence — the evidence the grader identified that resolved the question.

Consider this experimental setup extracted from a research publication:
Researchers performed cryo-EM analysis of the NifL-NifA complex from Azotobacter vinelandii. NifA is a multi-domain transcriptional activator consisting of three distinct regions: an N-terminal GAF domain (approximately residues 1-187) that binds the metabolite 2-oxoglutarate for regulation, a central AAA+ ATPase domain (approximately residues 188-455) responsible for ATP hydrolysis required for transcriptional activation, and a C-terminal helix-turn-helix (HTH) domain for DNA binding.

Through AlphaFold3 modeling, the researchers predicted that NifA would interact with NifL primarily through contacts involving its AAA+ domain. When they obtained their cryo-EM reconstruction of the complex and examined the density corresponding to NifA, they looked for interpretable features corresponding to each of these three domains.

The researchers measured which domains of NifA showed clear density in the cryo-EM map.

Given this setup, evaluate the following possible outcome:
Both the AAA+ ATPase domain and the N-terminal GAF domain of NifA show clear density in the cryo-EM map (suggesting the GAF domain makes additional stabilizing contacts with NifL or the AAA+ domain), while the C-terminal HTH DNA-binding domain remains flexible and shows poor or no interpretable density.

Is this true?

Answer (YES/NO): NO